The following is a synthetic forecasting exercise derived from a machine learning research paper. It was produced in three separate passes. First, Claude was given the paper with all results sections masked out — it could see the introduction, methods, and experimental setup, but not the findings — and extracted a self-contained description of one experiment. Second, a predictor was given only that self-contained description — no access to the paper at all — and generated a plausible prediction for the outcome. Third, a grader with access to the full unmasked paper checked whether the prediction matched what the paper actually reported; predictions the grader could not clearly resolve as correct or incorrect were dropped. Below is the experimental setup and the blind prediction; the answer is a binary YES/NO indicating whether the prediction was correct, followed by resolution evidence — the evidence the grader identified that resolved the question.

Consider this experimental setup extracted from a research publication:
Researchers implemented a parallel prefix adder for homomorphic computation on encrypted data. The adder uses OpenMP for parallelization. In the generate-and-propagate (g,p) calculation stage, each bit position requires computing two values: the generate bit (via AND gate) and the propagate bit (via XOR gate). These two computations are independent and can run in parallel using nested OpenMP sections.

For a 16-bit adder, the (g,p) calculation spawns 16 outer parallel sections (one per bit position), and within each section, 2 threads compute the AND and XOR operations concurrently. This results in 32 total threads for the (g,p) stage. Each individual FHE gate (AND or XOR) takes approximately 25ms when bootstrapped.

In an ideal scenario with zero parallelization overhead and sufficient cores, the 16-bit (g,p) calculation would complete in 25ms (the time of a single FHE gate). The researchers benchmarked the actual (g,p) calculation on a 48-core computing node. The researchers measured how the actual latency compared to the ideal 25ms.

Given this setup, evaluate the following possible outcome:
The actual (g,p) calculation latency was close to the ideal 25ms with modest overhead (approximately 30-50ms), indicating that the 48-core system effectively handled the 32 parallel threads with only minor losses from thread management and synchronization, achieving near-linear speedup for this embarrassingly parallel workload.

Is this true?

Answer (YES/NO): NO